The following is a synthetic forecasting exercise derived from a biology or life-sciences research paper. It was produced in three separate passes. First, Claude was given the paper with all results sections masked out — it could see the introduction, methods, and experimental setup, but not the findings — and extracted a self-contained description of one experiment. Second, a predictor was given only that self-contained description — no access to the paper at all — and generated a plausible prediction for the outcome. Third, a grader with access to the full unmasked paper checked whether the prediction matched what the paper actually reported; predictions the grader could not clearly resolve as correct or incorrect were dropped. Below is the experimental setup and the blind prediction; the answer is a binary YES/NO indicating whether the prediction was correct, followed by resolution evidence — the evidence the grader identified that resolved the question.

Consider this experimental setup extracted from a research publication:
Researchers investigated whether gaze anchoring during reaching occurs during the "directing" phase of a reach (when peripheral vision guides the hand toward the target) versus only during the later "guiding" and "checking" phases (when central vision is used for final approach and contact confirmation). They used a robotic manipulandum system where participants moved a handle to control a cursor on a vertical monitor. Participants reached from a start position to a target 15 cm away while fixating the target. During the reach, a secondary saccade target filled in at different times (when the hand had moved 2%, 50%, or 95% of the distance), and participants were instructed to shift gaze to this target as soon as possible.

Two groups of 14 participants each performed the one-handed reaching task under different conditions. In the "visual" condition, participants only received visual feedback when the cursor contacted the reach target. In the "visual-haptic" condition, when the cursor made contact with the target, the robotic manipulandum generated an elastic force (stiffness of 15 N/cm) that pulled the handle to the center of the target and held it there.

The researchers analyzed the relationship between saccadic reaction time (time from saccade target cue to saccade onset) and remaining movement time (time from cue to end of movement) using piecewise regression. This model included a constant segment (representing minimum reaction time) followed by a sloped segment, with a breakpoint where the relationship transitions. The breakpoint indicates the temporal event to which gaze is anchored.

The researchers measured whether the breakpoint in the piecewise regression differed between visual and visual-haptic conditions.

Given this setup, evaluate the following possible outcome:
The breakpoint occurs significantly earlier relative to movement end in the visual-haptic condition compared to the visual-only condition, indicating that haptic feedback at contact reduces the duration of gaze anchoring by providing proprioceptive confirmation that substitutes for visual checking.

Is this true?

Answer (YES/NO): YES